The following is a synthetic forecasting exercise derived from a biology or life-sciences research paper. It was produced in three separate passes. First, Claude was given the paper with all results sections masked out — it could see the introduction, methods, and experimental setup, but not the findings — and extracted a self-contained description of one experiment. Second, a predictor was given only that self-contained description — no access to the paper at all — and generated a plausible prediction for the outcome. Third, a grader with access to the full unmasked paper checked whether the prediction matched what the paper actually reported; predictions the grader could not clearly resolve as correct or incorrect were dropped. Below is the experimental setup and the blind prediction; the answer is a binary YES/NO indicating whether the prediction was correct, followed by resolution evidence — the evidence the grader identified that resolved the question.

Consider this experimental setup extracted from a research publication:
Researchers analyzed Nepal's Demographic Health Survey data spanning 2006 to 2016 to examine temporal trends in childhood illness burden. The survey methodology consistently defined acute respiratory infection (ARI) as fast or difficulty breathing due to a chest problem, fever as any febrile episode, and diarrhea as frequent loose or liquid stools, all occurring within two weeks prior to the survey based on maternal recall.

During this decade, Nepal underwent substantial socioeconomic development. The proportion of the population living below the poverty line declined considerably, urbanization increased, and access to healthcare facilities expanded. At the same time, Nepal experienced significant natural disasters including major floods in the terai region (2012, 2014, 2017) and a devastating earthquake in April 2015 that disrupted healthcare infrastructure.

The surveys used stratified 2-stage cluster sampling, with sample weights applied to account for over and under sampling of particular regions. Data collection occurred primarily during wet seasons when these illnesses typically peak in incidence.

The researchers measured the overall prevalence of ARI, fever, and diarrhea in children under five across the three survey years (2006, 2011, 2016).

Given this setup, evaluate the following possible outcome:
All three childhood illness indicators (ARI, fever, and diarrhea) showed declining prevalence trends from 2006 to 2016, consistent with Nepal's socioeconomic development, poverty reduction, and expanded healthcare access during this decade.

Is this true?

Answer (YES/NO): NO